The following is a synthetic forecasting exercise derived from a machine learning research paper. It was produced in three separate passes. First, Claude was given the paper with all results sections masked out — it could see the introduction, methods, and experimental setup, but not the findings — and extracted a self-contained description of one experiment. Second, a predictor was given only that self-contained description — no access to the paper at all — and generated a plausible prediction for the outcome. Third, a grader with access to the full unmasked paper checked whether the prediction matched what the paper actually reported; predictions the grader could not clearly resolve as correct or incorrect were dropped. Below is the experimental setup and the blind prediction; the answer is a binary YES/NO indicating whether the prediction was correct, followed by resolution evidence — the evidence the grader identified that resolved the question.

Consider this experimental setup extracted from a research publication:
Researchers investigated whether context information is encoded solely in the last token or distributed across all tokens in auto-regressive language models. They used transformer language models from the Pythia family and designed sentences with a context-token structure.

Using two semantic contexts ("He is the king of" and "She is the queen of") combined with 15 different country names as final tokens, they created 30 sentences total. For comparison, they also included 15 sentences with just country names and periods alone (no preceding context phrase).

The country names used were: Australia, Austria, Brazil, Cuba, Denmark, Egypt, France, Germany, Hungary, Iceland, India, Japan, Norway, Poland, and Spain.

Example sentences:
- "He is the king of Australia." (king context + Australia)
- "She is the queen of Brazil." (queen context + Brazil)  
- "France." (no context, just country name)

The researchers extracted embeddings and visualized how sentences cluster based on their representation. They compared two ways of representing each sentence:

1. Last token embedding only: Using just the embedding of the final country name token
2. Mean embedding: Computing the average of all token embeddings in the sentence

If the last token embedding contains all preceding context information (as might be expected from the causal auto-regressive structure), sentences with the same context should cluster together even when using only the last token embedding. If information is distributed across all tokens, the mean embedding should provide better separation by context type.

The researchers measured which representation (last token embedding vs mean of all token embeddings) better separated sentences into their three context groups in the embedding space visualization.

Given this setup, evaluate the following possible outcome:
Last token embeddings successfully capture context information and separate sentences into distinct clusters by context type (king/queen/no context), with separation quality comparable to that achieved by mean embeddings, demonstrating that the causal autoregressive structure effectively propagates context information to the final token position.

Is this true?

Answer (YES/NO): NO